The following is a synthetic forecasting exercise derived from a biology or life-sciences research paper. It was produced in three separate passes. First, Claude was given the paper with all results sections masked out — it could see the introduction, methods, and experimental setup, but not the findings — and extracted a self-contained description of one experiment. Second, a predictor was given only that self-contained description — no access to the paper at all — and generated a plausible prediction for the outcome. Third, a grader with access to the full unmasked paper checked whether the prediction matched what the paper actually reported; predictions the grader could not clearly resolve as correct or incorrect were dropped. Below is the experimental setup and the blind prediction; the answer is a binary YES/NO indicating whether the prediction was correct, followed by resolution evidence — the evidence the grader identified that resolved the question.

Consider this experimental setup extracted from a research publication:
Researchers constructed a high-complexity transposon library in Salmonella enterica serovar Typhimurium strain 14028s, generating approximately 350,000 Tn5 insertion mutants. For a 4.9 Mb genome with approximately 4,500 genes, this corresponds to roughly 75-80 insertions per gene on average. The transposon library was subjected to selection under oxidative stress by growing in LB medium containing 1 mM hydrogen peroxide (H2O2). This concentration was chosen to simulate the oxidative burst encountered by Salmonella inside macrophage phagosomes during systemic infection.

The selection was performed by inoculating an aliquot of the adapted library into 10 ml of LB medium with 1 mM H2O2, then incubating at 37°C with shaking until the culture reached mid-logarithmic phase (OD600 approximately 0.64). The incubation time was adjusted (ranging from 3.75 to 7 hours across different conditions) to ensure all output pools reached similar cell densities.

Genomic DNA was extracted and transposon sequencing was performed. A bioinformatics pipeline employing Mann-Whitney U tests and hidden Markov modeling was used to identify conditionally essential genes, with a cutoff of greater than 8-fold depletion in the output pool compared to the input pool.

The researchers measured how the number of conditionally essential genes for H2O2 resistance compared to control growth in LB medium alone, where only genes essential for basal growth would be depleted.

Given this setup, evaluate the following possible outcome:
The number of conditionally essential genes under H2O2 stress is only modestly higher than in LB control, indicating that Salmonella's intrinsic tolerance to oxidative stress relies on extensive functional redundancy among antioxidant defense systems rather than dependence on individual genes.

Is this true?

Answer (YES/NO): NO